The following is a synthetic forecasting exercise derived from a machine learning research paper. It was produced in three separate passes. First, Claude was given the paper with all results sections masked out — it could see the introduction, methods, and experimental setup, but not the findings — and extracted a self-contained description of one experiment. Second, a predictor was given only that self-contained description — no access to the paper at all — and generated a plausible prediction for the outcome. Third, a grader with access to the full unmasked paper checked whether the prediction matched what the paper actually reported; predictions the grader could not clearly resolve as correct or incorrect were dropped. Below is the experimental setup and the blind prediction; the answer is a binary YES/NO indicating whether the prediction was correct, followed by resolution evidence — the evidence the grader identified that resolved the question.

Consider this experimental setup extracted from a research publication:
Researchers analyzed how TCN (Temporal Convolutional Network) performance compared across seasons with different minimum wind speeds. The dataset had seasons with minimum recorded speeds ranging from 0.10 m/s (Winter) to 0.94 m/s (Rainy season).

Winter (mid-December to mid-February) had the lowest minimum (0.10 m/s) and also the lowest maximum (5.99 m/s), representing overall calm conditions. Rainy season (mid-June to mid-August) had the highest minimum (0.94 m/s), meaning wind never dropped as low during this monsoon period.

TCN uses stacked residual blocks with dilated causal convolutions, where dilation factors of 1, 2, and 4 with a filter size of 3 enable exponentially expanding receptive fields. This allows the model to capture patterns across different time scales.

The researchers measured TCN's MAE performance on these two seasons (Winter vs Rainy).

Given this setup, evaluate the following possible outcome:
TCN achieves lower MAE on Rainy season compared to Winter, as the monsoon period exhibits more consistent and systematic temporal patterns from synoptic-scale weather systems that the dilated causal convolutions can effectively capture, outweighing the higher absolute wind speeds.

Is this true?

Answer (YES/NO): NO